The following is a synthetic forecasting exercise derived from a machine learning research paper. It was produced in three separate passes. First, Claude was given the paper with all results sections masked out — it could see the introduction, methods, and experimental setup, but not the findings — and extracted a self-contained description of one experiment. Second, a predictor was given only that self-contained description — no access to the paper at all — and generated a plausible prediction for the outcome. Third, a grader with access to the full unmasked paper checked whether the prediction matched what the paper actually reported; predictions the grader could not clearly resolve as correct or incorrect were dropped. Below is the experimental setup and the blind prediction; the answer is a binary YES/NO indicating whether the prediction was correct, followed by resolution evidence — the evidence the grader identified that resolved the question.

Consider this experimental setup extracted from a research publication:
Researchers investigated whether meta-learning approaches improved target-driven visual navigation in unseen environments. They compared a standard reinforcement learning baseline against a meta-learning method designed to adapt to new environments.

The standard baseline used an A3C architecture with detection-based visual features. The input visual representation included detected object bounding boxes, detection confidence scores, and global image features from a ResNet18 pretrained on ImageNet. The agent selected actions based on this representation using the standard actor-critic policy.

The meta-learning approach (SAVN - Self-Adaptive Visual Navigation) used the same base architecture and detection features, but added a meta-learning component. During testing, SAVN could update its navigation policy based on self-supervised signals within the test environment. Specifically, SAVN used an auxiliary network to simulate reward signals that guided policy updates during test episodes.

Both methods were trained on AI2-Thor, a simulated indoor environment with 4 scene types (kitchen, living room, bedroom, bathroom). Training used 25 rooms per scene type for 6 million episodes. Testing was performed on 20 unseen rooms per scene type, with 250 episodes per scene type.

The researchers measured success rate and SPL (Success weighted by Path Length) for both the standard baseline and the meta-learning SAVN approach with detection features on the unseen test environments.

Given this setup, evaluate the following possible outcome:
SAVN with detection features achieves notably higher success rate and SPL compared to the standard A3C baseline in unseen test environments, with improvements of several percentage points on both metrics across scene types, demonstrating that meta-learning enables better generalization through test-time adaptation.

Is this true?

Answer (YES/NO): NO